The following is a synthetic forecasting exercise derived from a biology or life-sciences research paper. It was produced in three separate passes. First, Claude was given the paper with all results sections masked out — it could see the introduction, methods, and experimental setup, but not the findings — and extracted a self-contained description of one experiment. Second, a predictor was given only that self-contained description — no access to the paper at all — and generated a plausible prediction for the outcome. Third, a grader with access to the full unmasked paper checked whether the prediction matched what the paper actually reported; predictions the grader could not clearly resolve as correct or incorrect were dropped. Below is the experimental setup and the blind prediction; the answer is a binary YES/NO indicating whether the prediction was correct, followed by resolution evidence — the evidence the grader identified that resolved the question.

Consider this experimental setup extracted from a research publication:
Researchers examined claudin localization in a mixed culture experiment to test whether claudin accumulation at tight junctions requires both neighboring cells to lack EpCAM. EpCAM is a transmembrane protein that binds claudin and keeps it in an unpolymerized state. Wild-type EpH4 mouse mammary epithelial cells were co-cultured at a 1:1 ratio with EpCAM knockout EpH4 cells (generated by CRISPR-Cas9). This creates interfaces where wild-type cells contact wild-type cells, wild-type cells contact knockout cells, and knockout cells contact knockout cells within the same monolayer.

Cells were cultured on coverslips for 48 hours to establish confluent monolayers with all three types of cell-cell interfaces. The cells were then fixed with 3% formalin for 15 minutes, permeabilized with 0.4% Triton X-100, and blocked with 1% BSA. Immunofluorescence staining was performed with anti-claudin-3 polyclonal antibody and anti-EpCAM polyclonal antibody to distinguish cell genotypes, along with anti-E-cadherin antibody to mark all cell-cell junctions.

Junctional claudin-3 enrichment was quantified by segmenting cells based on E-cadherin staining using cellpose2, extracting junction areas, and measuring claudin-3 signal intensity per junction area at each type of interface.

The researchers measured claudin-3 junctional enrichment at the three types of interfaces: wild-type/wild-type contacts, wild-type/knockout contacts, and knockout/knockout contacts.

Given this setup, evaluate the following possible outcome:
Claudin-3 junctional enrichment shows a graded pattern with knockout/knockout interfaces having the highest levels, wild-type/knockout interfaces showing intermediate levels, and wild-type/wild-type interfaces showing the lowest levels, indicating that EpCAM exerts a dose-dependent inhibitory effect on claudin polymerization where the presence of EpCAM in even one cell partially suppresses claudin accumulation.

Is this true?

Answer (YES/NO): NO